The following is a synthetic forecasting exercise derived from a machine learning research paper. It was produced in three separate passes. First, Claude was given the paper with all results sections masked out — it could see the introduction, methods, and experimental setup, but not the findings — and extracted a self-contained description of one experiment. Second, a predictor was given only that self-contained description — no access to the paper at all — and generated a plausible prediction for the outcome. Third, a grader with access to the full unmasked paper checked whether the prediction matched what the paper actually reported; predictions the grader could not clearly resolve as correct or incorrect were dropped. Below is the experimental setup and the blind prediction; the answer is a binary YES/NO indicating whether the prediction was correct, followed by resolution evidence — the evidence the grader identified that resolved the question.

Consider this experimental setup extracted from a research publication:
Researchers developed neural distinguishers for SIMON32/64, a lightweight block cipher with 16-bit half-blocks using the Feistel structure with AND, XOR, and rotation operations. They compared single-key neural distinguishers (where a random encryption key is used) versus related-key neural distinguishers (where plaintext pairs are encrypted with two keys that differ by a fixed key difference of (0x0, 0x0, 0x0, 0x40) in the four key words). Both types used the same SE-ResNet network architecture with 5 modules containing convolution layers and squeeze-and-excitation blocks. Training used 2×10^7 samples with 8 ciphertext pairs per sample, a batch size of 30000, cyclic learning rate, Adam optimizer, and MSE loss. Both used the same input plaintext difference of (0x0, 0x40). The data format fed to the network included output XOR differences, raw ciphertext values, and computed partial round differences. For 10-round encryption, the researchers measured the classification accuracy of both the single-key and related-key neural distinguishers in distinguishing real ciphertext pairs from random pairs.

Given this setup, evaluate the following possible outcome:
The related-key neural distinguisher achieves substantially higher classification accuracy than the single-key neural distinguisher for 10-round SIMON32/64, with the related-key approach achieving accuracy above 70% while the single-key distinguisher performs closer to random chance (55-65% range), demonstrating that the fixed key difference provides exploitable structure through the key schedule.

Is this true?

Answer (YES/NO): NO